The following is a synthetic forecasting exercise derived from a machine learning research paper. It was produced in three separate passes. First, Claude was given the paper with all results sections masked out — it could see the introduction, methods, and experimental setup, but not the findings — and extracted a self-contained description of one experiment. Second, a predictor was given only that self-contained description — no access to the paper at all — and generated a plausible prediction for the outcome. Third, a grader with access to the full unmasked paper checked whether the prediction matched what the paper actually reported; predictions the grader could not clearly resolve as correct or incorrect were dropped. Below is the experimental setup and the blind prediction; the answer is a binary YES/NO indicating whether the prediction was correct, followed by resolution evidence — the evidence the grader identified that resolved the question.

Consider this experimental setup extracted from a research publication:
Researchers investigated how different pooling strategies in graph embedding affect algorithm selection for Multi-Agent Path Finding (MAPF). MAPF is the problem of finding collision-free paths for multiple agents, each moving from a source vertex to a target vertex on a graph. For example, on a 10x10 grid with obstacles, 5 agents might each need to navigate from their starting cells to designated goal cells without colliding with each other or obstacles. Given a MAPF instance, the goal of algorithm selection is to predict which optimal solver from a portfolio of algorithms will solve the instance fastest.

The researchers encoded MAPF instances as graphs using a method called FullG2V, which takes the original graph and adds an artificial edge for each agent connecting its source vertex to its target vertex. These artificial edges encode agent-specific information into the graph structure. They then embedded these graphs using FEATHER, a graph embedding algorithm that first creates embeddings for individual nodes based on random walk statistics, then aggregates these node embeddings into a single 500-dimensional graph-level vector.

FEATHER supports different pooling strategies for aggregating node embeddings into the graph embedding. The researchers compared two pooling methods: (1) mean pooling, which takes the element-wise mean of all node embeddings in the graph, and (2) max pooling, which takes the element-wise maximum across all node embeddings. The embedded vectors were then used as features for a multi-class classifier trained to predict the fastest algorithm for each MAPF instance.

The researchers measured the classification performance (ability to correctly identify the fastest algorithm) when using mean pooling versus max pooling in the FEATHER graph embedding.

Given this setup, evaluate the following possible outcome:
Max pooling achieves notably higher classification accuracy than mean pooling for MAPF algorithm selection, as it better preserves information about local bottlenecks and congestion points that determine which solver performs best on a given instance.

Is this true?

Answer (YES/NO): YES